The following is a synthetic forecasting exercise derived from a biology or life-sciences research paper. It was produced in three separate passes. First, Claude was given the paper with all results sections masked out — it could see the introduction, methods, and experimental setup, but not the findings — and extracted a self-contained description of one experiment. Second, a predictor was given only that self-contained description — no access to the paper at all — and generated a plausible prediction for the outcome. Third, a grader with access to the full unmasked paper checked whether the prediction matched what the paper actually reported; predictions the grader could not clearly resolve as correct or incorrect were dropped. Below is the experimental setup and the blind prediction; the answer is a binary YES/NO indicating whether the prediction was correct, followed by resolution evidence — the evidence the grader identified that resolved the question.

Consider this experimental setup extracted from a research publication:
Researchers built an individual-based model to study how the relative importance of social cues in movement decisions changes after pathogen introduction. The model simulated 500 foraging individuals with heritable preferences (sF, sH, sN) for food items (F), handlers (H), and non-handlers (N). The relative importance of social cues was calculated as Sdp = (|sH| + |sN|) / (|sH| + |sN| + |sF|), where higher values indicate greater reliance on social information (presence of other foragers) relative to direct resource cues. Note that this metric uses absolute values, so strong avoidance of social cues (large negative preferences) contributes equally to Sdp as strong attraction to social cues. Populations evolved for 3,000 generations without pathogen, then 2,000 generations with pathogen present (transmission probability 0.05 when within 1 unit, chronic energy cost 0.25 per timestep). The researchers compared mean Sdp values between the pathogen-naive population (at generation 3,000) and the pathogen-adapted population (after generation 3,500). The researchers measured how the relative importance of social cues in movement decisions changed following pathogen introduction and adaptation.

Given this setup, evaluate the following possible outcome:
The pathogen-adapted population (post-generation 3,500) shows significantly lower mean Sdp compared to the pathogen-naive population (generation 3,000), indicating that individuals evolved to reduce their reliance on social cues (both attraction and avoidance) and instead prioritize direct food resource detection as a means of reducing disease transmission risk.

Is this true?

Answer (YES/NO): NO